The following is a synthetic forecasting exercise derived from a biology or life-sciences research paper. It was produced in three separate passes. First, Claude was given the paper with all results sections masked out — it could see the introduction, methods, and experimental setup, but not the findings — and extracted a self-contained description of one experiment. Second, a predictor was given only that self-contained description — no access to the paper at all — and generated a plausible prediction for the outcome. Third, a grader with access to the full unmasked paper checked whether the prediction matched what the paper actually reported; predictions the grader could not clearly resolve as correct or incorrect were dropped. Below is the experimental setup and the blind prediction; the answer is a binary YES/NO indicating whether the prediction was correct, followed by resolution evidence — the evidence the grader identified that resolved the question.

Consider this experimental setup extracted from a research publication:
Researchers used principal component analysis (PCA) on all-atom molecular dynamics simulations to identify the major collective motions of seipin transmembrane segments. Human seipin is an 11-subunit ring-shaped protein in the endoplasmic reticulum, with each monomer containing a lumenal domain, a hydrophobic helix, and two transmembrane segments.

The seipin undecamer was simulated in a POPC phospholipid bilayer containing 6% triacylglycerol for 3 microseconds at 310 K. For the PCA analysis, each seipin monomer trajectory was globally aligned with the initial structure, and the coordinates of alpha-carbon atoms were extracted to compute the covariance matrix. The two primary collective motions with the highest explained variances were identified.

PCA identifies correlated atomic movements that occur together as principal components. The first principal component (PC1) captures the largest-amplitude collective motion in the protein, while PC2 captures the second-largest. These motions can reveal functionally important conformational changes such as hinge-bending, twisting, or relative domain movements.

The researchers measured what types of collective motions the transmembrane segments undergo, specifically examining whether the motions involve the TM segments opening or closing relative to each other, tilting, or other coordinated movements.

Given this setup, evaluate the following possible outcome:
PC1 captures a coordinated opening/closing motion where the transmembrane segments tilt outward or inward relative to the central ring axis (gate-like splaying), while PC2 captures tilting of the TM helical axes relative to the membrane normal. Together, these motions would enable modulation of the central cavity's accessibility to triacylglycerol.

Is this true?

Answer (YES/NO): NO